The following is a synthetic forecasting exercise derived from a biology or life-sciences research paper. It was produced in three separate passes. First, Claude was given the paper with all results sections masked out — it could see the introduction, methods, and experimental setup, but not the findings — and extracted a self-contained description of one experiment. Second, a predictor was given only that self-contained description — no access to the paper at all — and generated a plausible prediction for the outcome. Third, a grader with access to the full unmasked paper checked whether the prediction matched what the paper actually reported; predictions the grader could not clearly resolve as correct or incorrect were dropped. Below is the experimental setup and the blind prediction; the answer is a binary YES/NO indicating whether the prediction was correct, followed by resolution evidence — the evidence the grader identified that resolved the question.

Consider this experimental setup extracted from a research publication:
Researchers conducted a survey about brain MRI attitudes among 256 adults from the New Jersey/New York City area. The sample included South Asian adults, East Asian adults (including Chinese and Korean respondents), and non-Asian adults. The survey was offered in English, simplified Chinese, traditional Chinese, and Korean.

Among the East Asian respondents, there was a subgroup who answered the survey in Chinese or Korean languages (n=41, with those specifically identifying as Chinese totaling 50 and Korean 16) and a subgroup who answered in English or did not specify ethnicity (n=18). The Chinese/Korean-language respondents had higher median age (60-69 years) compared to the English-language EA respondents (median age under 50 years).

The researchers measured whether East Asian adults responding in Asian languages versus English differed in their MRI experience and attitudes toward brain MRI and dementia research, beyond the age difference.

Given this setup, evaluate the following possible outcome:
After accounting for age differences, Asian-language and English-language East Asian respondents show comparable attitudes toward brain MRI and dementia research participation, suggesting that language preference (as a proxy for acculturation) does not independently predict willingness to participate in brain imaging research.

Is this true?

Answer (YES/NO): YES